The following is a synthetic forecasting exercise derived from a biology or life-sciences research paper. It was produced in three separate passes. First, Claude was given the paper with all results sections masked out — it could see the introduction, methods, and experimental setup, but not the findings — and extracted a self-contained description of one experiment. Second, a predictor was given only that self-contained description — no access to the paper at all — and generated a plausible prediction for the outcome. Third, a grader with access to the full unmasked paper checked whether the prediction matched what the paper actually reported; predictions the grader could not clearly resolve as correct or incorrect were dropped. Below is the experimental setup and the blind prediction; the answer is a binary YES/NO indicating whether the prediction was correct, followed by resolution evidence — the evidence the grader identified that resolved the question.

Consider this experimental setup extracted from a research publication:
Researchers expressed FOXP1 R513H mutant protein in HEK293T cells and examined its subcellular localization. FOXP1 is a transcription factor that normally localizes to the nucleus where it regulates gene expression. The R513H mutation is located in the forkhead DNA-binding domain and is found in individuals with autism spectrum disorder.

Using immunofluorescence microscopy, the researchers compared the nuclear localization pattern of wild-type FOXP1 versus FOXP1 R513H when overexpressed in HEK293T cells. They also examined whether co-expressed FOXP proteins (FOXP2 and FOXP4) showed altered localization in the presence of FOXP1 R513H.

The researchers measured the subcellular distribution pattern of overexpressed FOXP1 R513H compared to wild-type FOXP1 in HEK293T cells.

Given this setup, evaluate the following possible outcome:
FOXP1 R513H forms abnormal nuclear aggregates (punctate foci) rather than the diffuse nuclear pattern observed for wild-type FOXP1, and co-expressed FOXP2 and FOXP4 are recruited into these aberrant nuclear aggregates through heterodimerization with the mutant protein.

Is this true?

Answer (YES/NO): YES